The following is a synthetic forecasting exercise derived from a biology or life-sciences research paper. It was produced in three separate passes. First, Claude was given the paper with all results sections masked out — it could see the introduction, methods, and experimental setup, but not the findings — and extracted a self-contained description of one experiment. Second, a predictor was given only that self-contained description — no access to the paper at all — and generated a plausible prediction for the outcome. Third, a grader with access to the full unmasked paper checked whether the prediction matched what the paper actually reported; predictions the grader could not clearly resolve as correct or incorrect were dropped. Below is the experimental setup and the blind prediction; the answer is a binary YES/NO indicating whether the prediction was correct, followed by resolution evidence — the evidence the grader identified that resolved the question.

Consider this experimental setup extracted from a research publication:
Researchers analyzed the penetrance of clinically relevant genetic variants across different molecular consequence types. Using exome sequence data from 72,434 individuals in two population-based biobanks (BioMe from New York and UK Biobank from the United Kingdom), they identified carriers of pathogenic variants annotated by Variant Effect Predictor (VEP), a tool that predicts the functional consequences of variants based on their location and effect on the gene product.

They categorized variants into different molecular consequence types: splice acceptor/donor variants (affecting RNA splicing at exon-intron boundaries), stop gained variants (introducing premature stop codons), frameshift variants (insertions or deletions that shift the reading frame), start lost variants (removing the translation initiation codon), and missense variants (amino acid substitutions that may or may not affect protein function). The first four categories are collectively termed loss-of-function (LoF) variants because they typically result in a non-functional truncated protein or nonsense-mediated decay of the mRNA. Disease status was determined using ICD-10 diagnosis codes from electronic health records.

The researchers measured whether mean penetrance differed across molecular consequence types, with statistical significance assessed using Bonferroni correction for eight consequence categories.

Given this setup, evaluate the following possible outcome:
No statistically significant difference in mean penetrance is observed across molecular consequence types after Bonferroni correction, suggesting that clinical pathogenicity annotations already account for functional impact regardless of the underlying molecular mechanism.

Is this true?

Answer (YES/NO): NO